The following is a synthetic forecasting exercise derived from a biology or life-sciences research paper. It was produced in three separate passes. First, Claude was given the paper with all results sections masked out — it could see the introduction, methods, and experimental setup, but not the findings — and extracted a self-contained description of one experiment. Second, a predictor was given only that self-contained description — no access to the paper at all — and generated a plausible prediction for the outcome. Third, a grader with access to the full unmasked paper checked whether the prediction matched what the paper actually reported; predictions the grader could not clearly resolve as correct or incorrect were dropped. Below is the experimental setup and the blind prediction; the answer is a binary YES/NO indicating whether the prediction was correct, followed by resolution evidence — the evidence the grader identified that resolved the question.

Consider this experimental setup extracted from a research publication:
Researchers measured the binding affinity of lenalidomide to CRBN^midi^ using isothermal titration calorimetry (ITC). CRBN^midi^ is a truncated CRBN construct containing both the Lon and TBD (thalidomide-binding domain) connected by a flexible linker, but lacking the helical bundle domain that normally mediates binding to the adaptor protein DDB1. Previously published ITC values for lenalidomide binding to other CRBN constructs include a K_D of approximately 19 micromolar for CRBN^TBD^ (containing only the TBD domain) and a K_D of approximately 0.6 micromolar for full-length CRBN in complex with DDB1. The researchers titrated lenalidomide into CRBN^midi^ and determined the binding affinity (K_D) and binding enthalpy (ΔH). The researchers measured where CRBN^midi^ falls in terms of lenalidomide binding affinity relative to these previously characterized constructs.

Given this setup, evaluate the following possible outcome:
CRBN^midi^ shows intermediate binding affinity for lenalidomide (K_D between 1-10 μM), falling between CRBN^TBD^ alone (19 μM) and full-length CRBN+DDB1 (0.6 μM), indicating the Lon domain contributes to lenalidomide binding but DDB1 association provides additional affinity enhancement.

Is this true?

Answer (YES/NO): YES